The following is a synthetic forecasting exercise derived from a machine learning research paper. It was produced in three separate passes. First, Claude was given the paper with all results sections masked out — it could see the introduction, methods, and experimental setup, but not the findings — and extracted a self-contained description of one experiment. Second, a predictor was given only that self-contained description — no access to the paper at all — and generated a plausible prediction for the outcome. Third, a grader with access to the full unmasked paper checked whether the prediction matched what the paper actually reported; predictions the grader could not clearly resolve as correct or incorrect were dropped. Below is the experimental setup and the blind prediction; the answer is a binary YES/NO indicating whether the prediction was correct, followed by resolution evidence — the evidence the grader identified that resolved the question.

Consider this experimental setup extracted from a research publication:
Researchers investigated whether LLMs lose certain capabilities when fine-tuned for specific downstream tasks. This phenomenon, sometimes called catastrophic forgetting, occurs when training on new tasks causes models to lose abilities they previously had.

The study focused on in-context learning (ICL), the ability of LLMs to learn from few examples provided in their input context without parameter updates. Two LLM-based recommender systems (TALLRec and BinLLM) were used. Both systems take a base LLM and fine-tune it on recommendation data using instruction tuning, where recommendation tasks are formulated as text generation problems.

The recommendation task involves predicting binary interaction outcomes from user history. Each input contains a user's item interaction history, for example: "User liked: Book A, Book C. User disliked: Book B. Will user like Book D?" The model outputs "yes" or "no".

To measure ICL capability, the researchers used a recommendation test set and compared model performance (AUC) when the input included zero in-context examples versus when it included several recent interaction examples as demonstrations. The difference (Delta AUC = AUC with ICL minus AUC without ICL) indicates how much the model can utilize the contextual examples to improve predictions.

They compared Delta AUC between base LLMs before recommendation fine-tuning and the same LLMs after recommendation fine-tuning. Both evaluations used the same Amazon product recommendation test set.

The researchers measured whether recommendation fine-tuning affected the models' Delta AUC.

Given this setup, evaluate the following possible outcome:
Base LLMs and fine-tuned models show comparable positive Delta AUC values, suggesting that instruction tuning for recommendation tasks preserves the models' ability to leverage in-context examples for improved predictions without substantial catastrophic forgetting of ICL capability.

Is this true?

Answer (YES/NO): NO